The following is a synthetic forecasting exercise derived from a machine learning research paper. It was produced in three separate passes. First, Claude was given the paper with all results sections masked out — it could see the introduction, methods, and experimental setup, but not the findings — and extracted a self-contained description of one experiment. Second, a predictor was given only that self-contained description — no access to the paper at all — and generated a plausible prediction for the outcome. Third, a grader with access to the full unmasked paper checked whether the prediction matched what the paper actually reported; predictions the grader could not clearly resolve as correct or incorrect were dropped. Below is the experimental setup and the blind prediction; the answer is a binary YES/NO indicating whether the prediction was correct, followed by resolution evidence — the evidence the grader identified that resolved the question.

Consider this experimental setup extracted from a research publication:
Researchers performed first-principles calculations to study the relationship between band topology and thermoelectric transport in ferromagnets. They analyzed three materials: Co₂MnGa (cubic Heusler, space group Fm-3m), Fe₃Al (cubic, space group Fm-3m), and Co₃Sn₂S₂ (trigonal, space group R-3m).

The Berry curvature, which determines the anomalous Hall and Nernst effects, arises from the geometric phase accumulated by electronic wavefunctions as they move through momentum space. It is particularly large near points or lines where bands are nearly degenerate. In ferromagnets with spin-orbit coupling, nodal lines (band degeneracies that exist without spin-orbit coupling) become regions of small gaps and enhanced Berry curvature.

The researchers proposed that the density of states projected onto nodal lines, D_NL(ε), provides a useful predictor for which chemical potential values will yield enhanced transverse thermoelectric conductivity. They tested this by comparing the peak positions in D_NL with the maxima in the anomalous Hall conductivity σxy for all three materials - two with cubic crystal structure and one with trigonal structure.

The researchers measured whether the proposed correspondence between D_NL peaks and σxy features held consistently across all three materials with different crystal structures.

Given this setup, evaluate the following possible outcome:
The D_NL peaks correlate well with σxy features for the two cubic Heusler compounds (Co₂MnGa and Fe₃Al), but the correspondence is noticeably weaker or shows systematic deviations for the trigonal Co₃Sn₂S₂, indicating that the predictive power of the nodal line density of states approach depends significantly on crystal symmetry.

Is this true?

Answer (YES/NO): NO